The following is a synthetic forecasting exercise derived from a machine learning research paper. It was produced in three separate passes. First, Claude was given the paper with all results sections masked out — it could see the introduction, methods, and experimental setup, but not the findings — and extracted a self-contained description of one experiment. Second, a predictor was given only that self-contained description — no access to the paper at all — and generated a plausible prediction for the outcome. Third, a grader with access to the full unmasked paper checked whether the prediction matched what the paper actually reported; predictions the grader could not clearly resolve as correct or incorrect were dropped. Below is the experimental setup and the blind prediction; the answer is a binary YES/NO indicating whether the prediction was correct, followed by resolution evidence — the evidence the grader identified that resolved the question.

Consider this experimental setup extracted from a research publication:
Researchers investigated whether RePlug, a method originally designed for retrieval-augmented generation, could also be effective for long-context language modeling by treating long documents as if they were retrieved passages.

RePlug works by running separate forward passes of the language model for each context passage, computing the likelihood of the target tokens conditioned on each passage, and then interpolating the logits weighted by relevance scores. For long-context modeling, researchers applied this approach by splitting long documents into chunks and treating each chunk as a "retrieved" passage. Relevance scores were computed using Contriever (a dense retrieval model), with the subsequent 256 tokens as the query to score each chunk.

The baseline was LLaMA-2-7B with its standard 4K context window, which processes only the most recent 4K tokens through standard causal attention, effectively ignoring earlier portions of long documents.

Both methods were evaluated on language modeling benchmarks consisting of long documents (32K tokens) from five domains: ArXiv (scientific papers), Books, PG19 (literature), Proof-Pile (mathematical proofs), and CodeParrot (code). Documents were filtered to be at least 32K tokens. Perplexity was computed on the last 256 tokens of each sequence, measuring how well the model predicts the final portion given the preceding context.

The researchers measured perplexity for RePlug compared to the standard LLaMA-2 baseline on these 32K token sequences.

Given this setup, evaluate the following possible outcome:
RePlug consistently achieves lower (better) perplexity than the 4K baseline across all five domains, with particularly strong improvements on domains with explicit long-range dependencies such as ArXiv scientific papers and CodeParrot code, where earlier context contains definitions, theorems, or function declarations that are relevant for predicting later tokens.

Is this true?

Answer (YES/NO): NO